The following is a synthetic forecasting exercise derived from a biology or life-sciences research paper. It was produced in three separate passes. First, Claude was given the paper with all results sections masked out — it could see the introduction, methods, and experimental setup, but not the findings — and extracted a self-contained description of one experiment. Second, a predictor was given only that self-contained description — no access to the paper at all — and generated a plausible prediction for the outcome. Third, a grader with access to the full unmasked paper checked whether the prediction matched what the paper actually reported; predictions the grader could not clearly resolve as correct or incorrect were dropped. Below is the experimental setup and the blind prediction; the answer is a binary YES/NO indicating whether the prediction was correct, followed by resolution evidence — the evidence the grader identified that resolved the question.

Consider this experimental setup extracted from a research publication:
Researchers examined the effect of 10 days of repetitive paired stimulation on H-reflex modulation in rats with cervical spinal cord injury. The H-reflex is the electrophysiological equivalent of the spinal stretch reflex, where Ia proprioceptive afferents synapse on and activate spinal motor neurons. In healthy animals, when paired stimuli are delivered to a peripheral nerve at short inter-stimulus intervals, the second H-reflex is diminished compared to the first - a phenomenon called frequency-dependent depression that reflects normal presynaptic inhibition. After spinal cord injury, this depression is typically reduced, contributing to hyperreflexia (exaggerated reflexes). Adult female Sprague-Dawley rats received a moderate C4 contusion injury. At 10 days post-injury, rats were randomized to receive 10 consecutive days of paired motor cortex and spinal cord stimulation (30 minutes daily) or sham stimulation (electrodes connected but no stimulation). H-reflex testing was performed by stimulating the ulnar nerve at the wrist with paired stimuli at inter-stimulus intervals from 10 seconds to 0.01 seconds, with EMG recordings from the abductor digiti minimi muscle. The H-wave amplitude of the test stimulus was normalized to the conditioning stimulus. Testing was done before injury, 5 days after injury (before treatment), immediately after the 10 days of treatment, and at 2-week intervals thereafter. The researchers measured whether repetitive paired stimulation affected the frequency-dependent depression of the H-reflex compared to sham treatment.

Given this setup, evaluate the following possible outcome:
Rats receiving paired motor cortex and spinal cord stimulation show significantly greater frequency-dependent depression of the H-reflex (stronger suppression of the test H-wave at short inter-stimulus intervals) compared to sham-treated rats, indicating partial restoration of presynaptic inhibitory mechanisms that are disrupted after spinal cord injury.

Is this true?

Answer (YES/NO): YES